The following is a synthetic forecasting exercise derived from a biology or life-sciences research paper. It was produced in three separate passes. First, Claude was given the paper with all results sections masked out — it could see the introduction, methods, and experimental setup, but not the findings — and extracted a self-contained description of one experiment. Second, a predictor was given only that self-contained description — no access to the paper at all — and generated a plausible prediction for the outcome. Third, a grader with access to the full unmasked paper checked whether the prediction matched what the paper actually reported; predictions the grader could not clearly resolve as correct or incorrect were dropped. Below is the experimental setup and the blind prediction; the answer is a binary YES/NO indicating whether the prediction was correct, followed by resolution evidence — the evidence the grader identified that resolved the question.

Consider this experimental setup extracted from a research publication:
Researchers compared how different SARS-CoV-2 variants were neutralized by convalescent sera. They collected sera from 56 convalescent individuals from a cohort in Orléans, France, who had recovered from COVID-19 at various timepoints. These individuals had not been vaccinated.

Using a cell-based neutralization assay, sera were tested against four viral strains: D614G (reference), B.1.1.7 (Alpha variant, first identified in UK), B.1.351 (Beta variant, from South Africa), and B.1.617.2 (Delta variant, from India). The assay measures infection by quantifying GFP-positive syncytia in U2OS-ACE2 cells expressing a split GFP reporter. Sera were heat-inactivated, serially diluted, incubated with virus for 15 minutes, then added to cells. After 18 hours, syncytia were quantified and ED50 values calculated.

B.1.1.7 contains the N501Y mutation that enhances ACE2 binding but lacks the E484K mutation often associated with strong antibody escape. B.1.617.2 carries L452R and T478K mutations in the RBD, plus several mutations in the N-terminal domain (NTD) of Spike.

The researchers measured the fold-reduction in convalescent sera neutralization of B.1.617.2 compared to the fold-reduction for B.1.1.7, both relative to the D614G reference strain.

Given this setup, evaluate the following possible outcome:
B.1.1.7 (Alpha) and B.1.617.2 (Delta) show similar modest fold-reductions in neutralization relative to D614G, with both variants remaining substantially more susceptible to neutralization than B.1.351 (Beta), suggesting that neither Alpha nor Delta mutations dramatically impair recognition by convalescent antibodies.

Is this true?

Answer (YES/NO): NO